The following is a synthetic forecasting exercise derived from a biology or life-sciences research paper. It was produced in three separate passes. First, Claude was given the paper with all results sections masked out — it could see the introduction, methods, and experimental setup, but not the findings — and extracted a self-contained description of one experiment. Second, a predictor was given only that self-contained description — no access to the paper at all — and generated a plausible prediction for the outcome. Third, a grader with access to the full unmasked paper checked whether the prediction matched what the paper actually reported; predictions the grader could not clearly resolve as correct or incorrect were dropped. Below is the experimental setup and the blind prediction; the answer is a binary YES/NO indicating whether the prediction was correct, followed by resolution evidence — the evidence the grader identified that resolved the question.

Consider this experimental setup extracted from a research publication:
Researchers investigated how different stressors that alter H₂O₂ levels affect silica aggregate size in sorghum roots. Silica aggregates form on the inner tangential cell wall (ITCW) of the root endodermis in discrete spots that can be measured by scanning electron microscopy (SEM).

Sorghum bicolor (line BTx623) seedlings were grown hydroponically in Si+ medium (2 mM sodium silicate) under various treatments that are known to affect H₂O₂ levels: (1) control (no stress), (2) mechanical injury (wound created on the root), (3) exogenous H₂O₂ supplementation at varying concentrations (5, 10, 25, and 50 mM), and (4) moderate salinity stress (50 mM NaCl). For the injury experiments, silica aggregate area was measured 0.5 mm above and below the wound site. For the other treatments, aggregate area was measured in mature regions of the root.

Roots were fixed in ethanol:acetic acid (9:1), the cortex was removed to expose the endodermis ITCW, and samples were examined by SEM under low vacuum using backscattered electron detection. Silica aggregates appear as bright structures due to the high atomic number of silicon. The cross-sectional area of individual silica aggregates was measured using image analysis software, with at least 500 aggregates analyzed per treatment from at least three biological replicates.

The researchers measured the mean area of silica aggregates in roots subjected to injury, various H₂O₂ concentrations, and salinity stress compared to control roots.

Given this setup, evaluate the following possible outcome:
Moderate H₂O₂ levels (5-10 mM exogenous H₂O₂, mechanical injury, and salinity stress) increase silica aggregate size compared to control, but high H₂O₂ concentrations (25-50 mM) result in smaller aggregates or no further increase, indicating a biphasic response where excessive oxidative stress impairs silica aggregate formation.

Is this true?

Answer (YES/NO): NO